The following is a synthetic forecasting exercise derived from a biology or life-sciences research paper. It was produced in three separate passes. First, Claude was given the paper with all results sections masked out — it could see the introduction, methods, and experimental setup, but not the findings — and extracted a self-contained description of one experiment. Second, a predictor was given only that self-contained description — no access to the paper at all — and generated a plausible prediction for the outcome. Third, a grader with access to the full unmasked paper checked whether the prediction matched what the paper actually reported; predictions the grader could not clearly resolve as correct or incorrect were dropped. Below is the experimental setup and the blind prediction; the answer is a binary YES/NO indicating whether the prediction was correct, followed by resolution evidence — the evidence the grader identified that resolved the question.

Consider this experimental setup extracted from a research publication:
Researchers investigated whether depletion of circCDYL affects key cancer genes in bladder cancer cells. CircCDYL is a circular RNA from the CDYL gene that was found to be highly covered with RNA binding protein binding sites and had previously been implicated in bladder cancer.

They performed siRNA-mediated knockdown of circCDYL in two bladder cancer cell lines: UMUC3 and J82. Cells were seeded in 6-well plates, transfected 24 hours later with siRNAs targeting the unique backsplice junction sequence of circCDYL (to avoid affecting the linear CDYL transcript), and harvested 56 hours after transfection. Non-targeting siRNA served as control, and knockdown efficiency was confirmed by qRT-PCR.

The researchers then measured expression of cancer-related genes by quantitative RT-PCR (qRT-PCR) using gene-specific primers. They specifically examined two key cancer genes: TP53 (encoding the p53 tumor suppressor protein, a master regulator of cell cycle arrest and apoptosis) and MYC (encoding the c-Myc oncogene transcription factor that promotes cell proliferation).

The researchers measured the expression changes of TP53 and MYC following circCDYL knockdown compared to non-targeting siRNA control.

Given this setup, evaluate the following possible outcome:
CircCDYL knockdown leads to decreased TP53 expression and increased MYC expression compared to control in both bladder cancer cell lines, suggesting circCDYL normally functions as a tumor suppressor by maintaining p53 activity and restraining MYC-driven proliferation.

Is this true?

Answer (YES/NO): YES